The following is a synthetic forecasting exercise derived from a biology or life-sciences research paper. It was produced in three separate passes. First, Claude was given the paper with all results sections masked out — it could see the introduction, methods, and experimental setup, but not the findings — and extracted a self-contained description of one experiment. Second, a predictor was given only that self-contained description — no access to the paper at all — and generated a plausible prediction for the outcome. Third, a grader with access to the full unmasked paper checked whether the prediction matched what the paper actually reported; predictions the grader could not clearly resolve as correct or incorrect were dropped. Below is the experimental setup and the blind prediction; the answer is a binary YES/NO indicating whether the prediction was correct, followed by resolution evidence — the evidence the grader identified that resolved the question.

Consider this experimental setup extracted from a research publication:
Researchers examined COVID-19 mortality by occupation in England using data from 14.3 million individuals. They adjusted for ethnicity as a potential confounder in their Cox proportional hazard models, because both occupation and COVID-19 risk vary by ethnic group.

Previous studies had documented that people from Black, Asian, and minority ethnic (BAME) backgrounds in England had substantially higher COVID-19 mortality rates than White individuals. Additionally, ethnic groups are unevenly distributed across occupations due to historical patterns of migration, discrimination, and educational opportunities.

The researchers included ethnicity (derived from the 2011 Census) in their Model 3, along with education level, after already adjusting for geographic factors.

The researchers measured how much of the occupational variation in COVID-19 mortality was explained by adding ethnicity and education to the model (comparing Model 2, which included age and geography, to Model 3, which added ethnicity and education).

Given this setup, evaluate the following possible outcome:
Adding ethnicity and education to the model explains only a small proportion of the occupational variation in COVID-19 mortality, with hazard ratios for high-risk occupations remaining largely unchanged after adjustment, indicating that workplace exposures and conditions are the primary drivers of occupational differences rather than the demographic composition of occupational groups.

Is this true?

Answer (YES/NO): YES